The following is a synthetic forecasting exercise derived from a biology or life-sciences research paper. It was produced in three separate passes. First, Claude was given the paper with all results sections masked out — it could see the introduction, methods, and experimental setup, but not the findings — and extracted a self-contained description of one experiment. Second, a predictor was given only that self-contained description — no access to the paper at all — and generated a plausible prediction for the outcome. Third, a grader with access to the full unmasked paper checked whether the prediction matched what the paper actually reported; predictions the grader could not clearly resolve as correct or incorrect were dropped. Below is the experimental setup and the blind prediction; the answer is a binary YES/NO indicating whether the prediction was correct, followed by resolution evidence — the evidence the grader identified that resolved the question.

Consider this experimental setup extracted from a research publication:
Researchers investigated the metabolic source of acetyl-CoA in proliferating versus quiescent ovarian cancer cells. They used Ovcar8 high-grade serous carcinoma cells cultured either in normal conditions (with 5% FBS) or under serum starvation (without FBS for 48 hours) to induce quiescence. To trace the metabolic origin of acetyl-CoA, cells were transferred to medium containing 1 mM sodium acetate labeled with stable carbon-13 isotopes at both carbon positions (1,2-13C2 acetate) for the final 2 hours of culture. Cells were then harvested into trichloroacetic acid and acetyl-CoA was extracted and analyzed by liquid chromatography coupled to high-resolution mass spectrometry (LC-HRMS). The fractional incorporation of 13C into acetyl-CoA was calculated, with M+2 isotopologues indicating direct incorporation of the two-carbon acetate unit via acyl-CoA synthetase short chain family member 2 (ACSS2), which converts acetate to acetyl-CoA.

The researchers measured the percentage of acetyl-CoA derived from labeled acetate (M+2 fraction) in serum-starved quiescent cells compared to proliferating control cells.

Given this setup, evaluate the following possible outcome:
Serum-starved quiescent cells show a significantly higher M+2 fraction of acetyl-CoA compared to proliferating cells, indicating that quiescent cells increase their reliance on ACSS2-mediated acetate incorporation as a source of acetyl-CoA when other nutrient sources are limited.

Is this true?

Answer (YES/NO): YES